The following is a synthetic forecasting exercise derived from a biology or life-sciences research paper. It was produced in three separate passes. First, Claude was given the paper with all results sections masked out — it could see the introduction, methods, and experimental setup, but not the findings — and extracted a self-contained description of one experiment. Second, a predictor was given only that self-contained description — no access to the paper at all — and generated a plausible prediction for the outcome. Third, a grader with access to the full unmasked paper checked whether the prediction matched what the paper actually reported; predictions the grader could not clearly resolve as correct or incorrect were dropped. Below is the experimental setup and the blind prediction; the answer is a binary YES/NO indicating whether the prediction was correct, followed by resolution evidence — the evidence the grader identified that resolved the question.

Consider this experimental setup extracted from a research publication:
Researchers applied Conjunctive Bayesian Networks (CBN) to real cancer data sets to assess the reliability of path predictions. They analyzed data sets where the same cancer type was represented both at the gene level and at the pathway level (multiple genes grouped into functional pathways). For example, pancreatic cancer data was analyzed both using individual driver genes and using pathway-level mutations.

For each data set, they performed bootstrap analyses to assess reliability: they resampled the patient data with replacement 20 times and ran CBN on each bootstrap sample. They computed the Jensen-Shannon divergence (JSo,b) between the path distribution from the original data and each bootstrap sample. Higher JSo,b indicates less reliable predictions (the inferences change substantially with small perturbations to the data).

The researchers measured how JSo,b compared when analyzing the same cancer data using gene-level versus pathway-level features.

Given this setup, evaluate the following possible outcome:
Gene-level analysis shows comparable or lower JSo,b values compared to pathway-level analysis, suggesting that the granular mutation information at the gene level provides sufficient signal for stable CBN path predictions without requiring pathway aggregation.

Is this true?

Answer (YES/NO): NO